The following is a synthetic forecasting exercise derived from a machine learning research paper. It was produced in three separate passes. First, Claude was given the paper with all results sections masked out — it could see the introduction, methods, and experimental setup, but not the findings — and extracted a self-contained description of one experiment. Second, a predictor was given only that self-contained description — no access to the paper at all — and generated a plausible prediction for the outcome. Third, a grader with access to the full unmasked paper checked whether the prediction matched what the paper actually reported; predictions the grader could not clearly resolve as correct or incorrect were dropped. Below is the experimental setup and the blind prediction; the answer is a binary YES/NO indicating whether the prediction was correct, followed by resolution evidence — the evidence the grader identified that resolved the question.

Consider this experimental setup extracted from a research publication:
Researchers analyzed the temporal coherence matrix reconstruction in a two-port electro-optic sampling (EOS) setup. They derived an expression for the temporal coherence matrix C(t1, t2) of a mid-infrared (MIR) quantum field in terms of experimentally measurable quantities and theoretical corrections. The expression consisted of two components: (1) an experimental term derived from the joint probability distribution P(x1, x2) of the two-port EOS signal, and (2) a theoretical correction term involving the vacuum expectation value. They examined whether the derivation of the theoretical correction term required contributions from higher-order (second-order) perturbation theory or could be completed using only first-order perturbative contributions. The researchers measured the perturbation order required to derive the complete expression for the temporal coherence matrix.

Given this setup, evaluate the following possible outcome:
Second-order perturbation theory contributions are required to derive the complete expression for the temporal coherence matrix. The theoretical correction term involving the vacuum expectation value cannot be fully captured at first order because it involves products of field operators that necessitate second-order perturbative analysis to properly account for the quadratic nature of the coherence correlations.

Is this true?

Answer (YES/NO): NO